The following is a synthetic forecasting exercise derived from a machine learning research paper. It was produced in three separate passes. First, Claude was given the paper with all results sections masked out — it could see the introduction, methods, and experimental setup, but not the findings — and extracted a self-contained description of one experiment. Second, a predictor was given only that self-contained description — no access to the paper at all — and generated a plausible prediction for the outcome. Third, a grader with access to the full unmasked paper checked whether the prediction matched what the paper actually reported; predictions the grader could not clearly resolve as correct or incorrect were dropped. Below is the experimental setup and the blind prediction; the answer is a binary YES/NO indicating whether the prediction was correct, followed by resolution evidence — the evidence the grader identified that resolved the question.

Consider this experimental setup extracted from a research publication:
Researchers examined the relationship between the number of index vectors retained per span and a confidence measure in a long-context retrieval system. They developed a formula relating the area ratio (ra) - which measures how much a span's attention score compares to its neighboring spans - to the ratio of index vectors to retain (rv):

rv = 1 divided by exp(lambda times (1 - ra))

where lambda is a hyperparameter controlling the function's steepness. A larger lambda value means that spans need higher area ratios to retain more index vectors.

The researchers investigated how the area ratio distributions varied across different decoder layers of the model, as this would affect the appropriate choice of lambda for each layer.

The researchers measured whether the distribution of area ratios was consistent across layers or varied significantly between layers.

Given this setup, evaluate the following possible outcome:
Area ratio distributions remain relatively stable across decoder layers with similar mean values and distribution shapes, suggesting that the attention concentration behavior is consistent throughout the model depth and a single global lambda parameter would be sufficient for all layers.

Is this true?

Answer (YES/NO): NO